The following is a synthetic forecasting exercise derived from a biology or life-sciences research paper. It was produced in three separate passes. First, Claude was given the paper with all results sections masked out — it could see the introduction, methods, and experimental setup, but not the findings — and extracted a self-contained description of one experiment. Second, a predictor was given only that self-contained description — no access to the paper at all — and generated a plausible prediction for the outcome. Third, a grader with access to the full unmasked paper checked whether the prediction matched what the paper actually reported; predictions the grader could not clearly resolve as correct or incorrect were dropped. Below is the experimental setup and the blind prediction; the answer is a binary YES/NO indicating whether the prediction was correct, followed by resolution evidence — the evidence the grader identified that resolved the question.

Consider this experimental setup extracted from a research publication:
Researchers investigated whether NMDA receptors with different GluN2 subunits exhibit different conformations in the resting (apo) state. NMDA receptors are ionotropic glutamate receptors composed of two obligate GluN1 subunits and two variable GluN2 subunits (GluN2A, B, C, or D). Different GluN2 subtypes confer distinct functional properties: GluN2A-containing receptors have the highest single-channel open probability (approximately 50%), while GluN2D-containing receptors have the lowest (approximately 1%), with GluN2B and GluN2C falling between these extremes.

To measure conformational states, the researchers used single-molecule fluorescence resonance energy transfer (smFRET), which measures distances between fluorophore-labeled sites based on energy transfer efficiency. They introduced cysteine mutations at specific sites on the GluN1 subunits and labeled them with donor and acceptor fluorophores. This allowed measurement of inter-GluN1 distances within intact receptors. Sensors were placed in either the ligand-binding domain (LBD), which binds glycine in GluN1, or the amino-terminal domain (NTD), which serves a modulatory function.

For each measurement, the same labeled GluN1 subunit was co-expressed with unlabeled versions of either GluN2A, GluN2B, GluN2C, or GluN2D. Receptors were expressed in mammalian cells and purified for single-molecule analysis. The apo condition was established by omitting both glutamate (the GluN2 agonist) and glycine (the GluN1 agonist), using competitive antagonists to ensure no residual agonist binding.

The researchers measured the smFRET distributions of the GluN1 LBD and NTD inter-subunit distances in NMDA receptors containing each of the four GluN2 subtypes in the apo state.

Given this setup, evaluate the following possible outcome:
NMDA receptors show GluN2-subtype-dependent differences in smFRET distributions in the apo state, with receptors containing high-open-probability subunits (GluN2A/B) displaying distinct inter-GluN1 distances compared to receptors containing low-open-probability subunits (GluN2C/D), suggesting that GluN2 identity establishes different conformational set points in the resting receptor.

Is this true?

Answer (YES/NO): YES